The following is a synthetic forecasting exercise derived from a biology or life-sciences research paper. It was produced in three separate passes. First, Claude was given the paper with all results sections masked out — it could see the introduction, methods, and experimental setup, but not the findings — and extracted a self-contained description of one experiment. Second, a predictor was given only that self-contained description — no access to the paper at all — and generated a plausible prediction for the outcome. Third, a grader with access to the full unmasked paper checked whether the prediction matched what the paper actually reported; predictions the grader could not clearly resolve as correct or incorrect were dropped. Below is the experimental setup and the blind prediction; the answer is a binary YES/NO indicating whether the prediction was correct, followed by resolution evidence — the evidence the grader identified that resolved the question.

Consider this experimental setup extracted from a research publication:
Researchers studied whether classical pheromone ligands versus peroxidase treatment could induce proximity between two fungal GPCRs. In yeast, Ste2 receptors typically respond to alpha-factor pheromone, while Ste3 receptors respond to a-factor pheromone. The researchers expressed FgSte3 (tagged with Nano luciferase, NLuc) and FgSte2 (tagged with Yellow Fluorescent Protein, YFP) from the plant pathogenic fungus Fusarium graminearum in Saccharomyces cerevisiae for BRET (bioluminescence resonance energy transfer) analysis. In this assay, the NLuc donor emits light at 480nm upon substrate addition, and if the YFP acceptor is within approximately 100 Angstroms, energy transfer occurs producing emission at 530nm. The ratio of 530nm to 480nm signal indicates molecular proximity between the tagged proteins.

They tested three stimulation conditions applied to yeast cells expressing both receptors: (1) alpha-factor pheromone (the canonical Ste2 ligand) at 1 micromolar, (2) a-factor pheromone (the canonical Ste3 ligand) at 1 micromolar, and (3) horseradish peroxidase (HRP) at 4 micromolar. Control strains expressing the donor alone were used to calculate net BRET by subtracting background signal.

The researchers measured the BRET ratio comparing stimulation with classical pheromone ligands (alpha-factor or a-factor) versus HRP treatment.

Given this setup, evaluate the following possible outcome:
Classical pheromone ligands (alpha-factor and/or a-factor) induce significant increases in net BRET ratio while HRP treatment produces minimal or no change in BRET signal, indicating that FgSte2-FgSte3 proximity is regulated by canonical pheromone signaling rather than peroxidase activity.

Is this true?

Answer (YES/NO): NO